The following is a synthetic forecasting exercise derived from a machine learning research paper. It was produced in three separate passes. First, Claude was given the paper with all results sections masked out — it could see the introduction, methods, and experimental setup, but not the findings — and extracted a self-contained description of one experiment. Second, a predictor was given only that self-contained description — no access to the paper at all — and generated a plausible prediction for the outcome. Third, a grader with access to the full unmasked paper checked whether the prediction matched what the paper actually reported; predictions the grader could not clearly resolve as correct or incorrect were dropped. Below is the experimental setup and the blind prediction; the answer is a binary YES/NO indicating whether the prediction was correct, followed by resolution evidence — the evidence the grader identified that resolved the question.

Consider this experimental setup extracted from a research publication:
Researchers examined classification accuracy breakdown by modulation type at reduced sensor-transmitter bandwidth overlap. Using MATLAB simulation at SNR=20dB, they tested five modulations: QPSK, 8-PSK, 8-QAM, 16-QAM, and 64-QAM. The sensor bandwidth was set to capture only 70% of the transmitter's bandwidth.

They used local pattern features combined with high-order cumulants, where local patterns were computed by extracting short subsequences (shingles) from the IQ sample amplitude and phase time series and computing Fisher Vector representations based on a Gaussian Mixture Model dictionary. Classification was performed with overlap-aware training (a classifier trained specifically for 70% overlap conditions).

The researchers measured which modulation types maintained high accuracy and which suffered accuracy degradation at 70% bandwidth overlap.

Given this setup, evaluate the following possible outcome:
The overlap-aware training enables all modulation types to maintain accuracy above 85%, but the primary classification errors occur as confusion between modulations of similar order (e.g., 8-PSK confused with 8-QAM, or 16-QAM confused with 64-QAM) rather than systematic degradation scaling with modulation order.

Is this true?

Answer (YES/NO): NO